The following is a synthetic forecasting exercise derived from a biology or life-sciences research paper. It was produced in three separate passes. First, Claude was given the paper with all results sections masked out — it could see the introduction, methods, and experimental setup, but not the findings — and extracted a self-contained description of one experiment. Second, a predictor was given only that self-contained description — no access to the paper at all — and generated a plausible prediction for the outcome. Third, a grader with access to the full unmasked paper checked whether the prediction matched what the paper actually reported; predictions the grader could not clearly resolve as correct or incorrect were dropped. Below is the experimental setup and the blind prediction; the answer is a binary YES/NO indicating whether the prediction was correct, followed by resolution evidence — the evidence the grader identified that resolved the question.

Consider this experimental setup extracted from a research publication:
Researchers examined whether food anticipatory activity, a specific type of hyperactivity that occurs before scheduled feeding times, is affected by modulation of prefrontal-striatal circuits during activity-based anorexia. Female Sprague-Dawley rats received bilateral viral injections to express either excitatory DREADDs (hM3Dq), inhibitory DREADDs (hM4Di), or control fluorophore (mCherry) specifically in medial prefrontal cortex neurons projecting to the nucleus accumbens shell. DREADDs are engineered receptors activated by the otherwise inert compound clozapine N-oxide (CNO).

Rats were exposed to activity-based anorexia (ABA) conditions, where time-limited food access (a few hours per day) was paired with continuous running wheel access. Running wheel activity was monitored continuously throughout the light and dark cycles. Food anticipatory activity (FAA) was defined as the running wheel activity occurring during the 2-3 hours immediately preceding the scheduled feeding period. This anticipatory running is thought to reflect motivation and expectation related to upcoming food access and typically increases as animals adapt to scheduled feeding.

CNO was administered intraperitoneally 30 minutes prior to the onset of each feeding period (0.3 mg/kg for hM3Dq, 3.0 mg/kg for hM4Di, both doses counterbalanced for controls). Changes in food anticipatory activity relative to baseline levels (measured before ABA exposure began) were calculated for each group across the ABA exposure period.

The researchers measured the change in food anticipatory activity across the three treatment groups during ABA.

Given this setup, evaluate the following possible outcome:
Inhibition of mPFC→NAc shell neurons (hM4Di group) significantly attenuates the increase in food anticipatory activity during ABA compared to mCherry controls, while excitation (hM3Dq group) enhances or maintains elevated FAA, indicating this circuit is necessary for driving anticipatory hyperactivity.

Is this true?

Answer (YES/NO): NO